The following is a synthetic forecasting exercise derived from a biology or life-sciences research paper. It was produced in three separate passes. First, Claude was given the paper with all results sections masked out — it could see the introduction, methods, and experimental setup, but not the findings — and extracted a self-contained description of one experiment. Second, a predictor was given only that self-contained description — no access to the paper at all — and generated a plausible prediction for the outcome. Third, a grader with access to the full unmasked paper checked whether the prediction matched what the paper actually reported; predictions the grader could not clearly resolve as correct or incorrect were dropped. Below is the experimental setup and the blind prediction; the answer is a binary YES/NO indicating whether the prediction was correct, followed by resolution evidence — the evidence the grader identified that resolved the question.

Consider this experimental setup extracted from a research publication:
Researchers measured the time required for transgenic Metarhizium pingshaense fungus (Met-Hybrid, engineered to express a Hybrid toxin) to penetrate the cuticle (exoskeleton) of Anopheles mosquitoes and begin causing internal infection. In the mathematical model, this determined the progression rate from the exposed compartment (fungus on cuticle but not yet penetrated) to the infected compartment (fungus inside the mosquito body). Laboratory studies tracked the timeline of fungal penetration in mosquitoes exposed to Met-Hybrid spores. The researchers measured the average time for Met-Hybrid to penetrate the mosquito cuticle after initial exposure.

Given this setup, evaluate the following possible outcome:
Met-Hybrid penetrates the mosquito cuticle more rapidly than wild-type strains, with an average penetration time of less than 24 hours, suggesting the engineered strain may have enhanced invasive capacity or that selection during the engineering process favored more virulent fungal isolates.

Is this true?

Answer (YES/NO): NO